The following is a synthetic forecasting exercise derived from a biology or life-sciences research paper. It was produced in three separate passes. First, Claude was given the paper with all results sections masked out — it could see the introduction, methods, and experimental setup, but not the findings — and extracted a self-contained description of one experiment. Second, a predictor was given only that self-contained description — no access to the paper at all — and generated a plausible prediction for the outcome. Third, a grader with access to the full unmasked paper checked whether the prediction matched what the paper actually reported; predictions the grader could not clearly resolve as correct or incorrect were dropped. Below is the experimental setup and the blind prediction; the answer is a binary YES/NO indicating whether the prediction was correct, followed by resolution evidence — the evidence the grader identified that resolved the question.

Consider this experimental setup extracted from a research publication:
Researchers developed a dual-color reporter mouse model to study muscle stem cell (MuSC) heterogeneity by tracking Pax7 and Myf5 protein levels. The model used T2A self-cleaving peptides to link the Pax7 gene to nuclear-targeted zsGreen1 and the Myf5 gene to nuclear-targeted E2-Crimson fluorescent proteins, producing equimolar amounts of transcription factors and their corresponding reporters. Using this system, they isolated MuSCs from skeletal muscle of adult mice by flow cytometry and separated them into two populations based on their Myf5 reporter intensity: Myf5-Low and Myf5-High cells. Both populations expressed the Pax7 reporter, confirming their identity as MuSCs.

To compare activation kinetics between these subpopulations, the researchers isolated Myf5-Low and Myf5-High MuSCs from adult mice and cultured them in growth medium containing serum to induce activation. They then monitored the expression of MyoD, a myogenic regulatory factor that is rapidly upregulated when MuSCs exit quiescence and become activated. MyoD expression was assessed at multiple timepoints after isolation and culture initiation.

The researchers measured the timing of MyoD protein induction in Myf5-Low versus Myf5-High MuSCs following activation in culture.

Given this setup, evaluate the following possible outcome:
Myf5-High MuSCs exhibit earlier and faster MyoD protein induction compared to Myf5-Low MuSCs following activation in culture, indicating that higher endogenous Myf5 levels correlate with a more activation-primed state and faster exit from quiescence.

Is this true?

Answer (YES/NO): YES